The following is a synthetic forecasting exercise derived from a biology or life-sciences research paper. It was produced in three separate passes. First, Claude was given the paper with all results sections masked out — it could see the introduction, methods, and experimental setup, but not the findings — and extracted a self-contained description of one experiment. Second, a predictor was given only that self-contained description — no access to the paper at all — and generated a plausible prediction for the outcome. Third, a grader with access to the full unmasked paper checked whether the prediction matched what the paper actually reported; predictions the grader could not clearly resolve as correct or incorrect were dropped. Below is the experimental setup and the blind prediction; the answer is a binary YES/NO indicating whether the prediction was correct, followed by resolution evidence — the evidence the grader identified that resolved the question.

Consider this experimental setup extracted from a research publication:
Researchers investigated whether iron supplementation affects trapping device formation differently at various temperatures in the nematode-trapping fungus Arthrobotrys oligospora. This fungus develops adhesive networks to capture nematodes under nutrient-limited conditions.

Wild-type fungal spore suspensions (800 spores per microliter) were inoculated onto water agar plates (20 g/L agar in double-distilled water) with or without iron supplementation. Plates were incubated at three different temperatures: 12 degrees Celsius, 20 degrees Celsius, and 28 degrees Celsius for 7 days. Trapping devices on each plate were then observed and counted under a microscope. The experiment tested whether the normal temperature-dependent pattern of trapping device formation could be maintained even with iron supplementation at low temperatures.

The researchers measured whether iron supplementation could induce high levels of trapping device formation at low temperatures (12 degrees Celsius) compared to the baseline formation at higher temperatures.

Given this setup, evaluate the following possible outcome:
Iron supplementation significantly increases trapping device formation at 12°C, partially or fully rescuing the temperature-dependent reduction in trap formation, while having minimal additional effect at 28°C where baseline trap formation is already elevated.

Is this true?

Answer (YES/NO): NO